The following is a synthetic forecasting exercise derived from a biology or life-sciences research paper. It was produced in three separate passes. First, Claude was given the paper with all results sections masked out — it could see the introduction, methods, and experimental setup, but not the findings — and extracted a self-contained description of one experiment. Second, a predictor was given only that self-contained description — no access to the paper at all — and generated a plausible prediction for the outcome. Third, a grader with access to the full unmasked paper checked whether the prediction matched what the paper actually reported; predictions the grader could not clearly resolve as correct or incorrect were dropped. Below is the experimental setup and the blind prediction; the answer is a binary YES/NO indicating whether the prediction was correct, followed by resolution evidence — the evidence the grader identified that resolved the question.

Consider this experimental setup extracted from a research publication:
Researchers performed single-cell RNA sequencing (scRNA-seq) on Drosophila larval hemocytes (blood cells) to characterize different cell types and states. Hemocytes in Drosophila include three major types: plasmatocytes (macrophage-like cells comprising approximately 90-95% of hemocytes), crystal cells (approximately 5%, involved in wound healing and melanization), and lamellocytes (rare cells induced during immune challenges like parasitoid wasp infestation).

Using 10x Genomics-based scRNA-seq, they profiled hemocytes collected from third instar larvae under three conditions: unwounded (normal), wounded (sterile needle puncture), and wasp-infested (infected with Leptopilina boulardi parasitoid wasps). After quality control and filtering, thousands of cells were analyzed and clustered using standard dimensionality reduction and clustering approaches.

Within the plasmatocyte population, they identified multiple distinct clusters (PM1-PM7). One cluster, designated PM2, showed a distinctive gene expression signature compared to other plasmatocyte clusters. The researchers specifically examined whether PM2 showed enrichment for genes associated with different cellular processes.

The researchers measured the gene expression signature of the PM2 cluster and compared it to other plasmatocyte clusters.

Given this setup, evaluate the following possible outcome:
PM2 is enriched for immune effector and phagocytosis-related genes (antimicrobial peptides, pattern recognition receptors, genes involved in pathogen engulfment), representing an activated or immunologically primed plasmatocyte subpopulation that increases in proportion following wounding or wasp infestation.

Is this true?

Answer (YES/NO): NO